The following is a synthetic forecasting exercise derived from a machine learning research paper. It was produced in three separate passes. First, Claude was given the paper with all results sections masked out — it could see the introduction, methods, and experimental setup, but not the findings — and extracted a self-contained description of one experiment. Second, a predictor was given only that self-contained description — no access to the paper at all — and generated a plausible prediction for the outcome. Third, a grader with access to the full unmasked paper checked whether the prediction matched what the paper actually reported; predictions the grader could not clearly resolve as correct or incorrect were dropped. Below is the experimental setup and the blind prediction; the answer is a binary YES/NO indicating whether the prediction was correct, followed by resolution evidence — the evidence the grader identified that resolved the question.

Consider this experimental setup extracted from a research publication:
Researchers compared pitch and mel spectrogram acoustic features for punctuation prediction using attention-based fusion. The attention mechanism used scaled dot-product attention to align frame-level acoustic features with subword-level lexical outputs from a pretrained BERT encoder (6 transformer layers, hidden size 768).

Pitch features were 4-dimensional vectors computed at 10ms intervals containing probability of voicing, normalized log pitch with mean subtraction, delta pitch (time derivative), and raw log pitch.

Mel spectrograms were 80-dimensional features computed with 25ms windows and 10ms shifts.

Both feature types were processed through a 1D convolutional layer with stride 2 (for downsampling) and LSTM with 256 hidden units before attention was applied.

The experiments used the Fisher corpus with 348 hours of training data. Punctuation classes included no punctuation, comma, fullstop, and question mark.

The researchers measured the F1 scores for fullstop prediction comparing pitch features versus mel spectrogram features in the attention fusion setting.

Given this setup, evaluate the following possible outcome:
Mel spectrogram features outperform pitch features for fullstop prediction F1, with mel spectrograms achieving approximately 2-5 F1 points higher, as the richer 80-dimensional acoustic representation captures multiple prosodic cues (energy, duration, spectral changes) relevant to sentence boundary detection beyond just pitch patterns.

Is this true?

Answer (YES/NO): NO